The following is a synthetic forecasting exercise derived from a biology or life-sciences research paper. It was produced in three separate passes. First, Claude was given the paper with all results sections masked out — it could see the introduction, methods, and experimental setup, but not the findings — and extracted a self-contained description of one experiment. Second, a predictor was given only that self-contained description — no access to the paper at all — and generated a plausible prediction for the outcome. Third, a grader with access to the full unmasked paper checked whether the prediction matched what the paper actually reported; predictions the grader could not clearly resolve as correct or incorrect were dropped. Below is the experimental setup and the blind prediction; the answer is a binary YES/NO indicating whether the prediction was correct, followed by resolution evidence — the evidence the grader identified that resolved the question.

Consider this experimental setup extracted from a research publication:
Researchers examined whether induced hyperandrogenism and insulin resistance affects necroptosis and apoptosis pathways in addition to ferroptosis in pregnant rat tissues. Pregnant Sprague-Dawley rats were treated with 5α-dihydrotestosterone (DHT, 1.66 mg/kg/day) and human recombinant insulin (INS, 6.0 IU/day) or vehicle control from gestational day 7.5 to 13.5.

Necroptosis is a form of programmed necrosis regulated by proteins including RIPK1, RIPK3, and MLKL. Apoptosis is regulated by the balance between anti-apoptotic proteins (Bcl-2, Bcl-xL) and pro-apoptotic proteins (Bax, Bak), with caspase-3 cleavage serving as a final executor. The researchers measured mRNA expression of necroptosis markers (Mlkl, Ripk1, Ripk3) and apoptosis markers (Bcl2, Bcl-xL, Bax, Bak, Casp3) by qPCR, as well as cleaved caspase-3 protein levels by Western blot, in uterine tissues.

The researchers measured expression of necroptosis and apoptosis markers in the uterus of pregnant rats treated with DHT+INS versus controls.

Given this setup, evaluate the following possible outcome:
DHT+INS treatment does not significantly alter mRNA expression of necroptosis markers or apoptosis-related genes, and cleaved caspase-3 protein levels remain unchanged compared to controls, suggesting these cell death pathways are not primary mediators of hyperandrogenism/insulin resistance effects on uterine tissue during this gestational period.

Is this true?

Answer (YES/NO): NO